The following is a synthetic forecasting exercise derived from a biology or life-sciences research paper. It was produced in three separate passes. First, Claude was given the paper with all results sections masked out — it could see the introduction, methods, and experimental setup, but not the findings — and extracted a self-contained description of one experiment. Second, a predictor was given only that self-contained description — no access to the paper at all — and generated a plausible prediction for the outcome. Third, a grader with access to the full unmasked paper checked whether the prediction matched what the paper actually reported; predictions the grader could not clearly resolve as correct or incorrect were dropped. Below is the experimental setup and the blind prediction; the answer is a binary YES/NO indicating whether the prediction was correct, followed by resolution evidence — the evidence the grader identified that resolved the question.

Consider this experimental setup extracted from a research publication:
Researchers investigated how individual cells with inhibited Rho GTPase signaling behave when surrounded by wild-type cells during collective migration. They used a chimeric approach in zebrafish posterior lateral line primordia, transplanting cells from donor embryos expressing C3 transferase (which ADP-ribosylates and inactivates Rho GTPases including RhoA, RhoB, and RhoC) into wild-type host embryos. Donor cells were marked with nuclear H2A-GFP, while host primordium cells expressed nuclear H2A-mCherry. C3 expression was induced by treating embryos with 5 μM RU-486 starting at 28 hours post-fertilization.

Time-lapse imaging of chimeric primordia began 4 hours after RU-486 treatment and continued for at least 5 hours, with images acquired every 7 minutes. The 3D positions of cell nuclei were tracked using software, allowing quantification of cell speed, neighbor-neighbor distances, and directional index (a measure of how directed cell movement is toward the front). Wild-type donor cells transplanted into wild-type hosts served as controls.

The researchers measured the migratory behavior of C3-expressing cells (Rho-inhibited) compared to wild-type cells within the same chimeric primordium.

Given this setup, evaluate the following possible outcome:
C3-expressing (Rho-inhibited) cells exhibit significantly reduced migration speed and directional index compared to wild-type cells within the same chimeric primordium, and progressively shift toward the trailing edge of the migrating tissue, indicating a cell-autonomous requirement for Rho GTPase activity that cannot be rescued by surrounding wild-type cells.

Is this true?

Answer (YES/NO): YES